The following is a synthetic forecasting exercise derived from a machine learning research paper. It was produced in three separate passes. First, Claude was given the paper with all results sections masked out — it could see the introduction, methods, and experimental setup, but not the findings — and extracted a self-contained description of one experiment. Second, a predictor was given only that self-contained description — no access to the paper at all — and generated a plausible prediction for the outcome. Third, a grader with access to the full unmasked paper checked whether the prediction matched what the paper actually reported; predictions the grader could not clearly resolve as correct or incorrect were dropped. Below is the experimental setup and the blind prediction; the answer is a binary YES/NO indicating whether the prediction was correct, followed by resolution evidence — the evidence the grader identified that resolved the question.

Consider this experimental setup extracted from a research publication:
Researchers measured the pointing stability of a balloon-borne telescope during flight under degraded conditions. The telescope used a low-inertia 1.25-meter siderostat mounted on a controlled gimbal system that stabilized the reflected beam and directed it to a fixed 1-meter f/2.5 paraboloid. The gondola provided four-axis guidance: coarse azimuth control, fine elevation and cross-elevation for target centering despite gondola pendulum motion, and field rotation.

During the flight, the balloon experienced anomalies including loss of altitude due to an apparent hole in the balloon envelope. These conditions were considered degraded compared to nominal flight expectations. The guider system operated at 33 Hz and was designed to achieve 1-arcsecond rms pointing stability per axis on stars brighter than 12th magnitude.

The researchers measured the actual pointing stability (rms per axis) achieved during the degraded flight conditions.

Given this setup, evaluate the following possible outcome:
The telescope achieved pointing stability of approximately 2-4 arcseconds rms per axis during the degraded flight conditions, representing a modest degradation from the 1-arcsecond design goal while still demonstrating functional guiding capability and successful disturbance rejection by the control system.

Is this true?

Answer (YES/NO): NO